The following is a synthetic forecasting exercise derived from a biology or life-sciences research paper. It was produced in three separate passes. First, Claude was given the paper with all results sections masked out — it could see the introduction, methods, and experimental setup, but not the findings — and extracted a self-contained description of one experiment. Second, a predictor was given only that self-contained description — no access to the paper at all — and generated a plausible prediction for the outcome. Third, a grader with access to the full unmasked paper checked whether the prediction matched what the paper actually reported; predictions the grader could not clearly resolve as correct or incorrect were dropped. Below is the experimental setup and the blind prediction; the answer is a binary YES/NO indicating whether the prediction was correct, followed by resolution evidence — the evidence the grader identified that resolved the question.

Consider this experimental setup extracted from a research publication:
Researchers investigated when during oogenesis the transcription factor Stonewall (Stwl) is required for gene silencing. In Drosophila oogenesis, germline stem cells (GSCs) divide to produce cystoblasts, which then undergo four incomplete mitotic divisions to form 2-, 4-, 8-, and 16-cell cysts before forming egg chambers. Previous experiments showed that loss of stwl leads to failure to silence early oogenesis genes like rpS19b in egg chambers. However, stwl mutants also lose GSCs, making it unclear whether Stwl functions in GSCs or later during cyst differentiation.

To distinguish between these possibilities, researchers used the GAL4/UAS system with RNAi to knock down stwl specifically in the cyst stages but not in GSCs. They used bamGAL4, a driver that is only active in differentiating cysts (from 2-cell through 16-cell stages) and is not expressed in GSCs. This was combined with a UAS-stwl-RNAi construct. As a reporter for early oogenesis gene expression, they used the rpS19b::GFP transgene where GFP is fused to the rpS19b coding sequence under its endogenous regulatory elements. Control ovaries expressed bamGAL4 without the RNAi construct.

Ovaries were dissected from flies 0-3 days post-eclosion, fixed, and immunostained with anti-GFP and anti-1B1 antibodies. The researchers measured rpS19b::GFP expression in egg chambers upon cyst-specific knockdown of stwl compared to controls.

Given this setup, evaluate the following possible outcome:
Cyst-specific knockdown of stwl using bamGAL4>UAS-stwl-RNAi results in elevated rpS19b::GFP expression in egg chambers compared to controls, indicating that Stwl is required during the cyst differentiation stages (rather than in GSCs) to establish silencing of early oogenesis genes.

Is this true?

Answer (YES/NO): YES